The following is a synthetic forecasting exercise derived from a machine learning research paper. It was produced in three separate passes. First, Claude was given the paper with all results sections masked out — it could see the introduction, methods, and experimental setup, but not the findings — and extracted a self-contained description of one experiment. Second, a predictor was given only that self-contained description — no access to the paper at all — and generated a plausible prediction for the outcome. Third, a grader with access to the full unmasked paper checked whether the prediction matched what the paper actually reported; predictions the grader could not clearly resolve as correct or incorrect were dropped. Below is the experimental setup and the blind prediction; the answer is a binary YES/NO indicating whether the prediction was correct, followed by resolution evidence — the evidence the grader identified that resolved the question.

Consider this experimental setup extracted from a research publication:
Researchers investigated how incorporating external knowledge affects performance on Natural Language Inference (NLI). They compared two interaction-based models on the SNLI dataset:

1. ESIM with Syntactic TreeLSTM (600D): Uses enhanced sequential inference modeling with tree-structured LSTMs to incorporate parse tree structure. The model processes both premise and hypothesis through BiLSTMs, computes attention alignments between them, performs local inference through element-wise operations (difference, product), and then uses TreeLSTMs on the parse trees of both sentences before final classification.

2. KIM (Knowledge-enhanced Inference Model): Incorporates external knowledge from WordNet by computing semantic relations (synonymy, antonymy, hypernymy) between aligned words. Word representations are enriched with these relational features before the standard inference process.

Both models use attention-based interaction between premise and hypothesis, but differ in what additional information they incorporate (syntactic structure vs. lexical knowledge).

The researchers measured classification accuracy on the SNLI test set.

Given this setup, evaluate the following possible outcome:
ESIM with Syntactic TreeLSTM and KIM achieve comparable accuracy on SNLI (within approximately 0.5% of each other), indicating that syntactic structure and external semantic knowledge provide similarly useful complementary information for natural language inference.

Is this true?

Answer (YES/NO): YES